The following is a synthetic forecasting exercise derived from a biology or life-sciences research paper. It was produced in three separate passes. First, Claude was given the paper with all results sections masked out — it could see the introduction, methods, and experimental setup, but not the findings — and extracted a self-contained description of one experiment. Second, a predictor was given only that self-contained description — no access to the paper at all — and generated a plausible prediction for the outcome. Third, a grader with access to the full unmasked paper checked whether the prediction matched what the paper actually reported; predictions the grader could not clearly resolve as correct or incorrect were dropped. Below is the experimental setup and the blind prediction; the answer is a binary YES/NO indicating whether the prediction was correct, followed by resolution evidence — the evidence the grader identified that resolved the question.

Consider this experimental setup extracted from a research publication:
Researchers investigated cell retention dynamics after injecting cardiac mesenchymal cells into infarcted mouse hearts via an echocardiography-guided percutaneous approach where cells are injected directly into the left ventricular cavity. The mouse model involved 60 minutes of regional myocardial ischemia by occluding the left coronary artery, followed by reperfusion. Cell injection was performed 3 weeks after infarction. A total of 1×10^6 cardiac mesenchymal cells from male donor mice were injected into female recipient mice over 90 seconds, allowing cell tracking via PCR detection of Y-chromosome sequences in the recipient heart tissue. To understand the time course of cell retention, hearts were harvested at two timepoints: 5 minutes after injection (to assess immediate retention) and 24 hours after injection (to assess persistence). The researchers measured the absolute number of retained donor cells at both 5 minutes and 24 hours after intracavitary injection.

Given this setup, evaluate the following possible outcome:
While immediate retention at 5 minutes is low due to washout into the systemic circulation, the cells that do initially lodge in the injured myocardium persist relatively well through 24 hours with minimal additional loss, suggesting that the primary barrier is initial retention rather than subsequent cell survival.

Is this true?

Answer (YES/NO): NO